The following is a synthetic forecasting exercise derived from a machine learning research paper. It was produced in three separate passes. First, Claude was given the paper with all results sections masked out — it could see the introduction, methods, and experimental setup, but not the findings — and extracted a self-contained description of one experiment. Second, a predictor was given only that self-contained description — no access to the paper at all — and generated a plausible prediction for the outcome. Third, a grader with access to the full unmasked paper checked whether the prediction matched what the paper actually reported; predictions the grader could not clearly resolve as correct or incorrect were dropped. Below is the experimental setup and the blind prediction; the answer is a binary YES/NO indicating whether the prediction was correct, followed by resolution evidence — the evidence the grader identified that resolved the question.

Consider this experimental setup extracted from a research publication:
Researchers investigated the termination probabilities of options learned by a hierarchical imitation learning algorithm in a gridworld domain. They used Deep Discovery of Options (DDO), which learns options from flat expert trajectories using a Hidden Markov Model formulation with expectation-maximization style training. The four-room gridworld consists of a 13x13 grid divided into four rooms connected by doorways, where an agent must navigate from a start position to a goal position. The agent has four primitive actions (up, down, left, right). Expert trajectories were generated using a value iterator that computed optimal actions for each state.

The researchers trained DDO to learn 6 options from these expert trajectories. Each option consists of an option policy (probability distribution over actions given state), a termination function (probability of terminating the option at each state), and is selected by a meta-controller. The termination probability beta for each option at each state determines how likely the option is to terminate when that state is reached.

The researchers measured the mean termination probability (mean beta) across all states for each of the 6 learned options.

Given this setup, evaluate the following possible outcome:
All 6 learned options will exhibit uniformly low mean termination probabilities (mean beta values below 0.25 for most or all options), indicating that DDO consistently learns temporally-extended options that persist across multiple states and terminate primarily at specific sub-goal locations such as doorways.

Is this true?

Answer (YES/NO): NO